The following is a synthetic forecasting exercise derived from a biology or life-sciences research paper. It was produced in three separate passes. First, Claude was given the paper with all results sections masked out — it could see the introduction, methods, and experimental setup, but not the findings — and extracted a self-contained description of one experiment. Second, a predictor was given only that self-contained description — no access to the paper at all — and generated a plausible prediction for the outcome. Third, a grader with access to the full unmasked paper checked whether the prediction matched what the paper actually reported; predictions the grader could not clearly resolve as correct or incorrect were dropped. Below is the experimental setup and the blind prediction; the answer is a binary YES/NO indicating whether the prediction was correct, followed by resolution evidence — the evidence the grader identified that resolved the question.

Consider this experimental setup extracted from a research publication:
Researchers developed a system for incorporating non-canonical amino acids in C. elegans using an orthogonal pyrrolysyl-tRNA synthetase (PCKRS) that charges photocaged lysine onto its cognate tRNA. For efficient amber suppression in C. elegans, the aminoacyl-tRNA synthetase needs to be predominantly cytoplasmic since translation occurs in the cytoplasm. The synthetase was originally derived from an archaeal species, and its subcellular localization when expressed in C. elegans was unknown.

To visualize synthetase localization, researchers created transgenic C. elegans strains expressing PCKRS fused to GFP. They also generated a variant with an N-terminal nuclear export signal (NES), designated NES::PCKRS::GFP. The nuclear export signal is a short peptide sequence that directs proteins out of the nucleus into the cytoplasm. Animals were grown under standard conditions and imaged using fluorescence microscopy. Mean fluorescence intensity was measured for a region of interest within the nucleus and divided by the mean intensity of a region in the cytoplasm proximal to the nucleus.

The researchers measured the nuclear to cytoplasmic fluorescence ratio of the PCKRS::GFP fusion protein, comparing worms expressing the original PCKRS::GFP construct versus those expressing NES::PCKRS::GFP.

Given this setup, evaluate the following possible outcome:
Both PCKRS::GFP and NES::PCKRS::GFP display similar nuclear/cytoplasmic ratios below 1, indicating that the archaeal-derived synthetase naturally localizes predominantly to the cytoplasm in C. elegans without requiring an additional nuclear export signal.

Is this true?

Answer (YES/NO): NO